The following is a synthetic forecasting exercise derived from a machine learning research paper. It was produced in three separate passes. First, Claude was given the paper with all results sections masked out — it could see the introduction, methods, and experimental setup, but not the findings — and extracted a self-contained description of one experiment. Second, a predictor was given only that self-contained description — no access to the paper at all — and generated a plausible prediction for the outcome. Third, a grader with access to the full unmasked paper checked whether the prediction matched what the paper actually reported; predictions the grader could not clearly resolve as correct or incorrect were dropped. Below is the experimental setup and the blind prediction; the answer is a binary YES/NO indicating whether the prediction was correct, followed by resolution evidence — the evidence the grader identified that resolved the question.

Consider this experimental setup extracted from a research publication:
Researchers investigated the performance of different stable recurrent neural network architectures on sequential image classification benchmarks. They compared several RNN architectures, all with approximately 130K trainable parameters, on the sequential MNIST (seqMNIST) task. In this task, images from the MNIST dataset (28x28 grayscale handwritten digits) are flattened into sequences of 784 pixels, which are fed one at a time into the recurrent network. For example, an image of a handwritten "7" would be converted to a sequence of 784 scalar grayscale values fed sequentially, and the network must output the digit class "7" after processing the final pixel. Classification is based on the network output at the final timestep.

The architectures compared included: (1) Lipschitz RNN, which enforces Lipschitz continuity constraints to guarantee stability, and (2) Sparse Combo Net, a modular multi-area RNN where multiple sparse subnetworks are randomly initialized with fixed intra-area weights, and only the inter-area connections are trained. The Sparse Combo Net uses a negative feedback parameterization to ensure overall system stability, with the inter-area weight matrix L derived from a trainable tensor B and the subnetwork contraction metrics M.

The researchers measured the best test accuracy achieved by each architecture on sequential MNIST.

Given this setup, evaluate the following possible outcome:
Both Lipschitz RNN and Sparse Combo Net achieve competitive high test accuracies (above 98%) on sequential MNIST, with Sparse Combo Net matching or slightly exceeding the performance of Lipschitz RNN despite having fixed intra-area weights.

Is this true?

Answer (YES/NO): NO